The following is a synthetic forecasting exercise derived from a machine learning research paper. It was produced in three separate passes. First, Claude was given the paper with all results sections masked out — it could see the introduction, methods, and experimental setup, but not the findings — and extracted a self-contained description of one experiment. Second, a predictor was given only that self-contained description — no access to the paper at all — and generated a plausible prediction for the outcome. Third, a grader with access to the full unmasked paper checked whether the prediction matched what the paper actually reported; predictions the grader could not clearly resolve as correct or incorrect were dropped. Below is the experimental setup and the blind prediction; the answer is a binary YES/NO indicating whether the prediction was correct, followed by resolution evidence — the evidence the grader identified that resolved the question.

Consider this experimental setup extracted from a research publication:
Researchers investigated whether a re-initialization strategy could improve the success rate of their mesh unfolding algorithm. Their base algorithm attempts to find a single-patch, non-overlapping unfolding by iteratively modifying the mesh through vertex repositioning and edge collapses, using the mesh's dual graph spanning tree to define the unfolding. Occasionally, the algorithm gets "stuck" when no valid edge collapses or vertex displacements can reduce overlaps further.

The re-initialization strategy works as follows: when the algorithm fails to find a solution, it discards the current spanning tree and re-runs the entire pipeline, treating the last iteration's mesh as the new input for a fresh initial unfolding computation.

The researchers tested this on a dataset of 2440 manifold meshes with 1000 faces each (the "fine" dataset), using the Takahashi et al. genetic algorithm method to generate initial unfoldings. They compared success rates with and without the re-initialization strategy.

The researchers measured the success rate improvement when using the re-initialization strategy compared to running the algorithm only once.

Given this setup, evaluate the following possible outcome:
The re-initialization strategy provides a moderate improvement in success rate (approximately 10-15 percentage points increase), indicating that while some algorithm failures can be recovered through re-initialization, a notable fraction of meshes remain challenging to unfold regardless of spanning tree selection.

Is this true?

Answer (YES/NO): YES